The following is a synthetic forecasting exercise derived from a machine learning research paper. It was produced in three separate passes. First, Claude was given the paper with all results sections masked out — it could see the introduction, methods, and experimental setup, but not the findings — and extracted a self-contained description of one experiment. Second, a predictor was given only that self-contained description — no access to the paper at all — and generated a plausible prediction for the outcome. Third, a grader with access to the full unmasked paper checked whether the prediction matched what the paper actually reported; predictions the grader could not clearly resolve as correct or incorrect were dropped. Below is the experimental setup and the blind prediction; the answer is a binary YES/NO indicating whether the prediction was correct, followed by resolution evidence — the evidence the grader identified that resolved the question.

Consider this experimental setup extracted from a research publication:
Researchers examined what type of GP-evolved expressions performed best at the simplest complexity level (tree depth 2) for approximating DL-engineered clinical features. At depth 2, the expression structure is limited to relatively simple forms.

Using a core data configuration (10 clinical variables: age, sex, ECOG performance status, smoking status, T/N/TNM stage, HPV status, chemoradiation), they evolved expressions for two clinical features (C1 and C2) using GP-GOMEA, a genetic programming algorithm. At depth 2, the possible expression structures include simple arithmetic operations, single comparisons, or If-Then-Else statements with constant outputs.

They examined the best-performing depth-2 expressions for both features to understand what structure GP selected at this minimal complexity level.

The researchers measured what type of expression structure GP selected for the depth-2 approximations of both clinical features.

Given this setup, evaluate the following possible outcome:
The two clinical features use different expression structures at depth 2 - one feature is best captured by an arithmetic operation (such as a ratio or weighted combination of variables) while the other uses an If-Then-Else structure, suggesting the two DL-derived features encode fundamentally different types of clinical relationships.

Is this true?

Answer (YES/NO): NO